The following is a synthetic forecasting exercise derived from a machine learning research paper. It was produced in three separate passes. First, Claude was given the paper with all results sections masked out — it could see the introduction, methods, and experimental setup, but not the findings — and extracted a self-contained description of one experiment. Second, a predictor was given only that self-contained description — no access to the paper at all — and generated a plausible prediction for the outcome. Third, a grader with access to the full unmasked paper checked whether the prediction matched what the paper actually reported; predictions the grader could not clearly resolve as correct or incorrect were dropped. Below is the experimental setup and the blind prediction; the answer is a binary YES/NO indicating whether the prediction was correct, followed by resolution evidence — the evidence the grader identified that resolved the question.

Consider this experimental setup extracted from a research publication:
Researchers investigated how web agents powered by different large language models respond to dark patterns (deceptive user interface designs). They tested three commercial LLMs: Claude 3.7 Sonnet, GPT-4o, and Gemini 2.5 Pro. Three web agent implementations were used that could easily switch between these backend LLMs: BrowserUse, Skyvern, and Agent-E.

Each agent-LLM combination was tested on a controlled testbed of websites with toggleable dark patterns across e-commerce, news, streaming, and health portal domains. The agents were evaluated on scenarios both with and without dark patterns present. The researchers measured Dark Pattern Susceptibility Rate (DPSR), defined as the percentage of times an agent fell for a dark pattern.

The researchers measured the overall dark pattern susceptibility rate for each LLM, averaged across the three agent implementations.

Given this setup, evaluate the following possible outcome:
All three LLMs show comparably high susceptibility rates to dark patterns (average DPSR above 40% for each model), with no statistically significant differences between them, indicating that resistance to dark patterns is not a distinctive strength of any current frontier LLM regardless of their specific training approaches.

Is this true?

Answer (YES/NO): NO